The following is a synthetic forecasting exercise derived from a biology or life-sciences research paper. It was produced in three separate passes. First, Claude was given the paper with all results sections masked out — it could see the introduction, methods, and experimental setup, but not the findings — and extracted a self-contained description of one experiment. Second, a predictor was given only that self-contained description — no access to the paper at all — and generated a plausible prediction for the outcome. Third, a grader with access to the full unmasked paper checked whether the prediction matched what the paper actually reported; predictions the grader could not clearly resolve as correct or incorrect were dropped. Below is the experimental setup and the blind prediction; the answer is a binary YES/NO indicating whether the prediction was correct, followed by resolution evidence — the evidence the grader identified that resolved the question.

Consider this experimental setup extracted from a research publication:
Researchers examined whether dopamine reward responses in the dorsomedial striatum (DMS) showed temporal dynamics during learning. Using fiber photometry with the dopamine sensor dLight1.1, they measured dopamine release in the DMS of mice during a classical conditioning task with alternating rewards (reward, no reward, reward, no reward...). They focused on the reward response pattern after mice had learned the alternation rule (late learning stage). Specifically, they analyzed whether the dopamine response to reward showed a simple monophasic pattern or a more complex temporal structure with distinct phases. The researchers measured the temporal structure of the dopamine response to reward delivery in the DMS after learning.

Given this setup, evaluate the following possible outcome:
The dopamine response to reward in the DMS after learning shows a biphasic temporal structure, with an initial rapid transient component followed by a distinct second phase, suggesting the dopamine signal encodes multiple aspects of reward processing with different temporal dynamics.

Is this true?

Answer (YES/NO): NO